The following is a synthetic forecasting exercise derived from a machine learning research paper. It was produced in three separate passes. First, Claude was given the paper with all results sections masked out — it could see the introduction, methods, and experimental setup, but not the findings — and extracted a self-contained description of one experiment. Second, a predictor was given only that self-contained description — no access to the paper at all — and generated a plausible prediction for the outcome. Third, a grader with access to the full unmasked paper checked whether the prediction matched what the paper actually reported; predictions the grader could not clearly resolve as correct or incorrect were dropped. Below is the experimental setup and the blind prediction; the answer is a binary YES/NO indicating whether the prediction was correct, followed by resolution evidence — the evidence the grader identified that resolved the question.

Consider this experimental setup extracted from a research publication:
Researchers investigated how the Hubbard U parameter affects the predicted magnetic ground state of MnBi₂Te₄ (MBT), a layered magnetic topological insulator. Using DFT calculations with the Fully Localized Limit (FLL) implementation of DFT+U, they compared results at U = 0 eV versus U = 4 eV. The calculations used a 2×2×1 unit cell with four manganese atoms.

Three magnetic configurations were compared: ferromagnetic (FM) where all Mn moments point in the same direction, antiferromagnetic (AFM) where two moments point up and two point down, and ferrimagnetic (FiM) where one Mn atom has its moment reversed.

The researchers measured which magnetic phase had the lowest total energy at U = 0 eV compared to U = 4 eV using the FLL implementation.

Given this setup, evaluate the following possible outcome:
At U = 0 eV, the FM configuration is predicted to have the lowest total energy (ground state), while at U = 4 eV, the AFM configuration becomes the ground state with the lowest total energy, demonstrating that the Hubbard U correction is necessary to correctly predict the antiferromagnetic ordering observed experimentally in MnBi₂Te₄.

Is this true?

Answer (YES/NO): NO